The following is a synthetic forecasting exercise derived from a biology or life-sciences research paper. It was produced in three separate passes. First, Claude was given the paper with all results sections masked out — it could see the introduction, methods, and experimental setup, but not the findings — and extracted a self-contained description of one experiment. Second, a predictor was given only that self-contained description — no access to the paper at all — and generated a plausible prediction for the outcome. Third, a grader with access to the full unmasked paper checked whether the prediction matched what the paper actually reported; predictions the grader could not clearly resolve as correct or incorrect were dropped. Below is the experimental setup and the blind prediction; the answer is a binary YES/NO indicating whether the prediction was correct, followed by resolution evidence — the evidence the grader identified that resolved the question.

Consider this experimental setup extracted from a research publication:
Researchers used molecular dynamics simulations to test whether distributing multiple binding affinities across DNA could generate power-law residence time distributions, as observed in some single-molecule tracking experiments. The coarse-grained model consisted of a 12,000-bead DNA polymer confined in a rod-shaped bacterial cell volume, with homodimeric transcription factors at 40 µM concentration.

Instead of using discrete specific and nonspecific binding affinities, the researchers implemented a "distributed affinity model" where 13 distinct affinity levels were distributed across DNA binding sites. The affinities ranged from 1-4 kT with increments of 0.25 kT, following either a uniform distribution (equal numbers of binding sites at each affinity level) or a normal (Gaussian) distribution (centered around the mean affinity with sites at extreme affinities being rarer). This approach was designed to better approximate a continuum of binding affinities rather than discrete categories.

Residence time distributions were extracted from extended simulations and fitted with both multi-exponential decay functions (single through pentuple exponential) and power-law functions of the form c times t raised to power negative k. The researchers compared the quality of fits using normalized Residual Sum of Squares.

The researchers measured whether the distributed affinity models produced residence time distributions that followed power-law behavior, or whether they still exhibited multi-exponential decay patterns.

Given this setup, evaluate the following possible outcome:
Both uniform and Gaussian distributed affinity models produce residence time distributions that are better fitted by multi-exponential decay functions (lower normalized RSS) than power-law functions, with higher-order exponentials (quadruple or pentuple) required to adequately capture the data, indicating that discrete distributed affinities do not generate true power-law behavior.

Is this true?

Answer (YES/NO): NO